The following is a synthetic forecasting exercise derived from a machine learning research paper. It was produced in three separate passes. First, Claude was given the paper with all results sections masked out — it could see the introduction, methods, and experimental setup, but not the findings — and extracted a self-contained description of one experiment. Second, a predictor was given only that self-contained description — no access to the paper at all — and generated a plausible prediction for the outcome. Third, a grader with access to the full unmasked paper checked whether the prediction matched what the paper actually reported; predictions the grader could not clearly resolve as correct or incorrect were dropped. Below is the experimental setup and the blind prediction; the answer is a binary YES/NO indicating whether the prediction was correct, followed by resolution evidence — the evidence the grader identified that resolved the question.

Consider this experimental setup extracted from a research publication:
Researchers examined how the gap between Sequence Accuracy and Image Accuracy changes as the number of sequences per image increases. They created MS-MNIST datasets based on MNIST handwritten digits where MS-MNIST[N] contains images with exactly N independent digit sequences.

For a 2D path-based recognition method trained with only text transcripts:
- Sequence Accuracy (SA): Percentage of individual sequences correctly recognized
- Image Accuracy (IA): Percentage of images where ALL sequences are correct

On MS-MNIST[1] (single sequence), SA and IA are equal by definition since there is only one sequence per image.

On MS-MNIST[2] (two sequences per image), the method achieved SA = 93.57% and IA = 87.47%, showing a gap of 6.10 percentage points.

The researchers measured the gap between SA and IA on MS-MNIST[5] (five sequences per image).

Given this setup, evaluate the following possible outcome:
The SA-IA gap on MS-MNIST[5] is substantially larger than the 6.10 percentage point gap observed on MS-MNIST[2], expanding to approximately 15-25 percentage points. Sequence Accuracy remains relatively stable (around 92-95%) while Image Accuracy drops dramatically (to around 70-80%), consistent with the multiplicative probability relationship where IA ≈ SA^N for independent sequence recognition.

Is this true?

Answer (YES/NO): NO